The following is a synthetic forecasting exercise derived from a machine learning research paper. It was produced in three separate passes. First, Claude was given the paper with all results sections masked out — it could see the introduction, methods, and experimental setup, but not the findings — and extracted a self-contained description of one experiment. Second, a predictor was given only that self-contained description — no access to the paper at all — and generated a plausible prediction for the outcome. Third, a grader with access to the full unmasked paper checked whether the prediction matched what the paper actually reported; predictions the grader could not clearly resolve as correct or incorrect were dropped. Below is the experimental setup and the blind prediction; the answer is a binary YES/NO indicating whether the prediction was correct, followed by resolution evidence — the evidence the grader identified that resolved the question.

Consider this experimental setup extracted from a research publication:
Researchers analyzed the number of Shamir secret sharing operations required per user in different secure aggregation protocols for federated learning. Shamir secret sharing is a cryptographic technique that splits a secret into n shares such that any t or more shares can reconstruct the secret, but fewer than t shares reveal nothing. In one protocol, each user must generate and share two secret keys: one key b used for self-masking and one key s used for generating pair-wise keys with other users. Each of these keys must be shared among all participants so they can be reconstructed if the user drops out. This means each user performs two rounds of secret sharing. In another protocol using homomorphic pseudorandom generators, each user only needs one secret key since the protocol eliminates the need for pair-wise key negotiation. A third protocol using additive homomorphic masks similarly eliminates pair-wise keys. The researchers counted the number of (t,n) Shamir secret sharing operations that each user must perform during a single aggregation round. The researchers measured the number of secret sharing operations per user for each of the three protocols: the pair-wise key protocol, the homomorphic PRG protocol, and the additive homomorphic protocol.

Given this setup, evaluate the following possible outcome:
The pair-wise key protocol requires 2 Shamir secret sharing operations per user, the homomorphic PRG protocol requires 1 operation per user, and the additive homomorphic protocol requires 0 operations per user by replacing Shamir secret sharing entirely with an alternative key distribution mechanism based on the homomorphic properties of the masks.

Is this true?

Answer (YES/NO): NO